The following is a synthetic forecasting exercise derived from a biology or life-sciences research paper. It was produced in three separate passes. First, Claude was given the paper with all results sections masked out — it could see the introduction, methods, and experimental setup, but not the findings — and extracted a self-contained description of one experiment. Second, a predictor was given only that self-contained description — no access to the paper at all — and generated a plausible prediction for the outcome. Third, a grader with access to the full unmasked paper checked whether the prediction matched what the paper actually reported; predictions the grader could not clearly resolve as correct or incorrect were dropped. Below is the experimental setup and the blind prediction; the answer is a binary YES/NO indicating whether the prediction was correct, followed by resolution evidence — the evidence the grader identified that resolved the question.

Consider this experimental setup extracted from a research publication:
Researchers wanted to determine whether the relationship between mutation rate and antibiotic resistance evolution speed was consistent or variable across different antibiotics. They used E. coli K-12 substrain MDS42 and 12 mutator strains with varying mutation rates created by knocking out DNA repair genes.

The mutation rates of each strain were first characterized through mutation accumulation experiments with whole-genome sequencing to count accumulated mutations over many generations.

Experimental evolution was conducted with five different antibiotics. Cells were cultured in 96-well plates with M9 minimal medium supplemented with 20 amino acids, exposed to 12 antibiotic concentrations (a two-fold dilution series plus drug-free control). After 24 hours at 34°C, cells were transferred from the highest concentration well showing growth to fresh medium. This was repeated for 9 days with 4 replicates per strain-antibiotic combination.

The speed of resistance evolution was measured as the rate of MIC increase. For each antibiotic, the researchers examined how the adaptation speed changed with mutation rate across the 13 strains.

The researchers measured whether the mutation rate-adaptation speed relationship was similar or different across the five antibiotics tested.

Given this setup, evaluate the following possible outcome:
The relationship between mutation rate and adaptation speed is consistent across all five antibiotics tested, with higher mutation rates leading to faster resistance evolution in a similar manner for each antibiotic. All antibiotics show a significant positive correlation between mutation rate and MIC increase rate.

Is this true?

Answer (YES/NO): NO